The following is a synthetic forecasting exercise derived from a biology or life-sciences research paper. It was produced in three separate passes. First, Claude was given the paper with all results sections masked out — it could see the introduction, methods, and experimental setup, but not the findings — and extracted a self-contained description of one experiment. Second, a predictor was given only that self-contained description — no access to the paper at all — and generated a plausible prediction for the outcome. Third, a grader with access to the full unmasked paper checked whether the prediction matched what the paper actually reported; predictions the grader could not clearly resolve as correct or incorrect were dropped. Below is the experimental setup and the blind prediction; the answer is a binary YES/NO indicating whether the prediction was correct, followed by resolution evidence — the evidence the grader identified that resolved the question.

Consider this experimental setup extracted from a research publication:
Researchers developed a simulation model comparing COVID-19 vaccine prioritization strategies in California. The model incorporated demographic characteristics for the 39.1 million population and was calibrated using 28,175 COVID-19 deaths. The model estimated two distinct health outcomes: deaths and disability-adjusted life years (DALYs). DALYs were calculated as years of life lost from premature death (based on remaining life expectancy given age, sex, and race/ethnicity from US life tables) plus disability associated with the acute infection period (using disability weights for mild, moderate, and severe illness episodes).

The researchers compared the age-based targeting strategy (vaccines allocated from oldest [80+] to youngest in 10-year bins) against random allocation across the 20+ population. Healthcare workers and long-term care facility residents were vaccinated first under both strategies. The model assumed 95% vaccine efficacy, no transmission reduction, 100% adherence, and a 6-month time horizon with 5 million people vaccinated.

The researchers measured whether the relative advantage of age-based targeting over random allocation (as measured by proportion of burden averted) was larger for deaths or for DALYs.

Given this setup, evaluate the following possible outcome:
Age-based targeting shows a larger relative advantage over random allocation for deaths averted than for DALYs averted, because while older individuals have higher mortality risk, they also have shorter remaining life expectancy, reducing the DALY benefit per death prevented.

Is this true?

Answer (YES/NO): YES